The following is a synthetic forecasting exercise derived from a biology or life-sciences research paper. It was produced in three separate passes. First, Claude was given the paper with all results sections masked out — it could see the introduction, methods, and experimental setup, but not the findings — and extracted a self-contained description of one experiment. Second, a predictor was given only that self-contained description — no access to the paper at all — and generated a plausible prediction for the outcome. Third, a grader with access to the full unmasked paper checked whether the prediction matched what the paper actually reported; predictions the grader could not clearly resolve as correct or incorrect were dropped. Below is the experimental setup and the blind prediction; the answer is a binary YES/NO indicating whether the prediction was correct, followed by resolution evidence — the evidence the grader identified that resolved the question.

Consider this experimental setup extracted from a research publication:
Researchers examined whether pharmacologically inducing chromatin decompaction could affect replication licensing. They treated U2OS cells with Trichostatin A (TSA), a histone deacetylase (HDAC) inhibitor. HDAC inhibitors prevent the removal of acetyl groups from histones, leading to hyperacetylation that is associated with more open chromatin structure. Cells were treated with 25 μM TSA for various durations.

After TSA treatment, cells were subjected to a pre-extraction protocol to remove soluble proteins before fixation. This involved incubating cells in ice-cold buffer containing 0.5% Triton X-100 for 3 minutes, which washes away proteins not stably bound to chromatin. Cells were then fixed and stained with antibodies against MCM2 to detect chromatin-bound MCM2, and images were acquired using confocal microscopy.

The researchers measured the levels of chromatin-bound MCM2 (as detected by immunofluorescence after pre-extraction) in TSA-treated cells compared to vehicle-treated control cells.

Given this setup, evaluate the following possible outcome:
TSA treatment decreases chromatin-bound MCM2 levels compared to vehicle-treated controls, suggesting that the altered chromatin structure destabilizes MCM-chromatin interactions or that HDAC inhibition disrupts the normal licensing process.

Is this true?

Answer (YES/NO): NO